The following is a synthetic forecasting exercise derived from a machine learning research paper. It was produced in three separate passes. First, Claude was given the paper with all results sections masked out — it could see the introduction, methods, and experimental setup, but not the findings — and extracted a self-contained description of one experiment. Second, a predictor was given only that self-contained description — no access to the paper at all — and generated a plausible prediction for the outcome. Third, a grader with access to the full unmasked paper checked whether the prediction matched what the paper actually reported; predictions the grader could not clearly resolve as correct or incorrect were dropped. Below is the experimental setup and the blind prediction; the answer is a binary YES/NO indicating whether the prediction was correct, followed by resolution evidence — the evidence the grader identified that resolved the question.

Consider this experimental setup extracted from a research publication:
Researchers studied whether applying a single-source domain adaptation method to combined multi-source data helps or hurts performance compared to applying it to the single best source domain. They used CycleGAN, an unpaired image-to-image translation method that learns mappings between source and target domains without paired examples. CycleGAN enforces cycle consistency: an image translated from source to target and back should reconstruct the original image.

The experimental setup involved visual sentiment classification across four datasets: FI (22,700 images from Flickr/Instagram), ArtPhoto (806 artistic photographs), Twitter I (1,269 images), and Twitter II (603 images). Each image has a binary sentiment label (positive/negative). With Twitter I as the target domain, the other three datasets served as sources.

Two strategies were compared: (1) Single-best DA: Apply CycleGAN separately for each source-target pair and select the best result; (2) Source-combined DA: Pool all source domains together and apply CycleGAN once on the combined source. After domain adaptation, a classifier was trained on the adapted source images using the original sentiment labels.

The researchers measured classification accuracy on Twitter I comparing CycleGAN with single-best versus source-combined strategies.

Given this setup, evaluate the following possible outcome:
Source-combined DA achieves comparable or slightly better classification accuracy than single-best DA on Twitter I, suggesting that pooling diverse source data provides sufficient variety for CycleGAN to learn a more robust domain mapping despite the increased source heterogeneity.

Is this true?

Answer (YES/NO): NO